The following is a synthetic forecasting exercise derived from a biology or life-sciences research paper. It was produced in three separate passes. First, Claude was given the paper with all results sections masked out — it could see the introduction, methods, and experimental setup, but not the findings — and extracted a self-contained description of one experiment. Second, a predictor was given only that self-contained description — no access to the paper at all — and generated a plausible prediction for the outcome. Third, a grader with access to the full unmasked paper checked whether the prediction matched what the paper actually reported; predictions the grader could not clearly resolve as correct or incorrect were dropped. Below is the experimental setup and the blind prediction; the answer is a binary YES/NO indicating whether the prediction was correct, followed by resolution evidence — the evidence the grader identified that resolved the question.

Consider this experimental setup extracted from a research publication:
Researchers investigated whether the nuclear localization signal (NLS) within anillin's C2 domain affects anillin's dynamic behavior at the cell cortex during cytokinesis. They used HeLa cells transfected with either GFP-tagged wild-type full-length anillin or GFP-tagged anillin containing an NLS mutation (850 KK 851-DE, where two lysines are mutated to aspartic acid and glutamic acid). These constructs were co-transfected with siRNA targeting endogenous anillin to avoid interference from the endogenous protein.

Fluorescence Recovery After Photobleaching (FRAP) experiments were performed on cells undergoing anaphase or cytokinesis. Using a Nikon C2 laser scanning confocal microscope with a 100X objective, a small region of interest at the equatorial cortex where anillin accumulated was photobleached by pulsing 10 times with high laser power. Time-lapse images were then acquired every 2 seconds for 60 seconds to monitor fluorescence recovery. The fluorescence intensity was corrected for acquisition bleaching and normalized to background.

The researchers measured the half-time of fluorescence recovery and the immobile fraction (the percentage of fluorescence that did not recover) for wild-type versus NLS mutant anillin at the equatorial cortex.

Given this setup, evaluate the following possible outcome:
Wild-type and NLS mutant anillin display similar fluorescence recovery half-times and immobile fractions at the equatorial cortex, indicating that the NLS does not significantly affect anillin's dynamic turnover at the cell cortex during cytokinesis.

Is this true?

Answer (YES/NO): NO